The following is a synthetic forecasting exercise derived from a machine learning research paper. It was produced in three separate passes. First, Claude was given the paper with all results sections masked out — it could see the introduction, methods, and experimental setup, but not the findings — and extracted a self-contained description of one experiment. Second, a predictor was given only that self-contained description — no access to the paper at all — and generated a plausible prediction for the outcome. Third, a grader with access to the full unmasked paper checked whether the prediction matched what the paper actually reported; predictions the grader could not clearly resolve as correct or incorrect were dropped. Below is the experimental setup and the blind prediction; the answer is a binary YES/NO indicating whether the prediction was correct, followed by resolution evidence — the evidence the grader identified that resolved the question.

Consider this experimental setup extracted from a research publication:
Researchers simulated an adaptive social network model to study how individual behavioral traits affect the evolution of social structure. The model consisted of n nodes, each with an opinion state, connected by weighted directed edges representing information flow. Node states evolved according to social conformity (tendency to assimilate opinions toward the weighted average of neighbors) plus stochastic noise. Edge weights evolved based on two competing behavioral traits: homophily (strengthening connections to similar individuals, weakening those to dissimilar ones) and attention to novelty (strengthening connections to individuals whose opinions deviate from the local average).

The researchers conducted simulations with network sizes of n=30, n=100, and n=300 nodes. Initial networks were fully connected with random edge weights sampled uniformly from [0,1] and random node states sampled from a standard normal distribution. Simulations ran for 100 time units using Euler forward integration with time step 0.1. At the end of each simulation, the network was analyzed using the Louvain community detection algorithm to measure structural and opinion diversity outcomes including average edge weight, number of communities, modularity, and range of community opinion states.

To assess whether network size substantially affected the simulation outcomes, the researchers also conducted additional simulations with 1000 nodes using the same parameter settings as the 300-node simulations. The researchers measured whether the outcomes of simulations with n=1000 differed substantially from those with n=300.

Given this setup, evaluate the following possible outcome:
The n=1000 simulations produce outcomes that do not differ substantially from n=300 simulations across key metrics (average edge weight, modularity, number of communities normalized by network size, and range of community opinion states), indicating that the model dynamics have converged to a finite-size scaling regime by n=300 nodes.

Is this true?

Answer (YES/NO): YES